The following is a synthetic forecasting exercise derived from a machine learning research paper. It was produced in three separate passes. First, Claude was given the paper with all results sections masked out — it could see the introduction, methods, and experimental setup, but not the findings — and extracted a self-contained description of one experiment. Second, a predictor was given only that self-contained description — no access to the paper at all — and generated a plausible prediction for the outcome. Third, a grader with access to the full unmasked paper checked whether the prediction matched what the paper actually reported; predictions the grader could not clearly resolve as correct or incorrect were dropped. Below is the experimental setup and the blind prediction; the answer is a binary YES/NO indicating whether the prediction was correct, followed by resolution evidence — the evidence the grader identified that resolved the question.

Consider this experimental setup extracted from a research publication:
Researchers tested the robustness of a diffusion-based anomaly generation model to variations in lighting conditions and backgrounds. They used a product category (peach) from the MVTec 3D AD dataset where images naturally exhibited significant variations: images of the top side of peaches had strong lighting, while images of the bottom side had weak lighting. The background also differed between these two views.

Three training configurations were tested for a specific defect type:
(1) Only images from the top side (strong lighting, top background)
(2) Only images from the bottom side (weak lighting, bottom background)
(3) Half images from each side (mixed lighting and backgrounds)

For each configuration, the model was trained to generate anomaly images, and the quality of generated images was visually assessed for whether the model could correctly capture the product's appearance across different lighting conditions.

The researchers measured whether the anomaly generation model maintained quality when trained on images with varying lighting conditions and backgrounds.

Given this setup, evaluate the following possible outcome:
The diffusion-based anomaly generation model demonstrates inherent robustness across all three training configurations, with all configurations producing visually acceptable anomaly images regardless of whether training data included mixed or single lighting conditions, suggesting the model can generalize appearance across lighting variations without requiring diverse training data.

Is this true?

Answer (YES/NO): YES